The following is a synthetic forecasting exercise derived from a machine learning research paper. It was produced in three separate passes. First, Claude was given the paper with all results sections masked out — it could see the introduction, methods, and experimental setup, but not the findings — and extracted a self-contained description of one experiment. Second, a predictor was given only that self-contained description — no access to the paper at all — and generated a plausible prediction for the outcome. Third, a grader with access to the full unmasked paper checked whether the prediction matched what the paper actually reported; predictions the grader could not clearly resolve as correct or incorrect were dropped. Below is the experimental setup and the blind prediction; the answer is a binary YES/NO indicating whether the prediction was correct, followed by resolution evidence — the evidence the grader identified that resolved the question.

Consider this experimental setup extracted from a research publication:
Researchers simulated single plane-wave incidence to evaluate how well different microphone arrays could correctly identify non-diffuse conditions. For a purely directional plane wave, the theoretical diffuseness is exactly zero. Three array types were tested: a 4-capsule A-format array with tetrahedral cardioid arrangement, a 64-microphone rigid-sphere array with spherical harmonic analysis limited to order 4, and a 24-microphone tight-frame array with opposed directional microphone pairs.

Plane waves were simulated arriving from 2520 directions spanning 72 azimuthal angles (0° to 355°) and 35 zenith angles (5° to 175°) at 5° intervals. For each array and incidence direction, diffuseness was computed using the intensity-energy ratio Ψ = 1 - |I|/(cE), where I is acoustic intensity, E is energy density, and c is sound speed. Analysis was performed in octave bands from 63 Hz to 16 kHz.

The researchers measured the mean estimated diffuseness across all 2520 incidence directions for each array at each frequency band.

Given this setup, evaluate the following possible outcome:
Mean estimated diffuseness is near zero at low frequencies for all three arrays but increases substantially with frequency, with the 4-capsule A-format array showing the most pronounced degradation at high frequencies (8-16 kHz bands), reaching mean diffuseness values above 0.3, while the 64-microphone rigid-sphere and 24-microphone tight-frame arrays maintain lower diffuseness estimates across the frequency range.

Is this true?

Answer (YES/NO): NO